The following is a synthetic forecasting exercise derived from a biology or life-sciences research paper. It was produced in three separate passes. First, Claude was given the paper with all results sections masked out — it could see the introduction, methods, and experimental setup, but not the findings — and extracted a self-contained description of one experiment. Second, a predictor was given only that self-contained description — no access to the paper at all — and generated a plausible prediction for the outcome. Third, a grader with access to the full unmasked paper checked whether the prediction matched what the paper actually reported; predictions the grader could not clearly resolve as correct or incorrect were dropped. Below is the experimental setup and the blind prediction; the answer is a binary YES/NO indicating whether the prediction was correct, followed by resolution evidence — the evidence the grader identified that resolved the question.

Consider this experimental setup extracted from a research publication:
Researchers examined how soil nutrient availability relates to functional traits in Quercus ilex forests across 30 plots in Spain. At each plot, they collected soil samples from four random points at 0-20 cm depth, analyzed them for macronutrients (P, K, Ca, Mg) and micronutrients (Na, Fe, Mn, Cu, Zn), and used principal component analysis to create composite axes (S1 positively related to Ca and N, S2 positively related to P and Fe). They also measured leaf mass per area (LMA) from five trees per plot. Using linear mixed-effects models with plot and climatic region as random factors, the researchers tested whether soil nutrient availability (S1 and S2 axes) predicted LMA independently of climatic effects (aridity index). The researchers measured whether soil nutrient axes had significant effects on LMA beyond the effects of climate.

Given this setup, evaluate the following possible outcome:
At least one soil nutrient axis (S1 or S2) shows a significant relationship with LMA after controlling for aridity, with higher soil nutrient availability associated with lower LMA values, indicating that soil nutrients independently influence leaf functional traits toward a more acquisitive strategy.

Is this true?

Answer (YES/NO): NO